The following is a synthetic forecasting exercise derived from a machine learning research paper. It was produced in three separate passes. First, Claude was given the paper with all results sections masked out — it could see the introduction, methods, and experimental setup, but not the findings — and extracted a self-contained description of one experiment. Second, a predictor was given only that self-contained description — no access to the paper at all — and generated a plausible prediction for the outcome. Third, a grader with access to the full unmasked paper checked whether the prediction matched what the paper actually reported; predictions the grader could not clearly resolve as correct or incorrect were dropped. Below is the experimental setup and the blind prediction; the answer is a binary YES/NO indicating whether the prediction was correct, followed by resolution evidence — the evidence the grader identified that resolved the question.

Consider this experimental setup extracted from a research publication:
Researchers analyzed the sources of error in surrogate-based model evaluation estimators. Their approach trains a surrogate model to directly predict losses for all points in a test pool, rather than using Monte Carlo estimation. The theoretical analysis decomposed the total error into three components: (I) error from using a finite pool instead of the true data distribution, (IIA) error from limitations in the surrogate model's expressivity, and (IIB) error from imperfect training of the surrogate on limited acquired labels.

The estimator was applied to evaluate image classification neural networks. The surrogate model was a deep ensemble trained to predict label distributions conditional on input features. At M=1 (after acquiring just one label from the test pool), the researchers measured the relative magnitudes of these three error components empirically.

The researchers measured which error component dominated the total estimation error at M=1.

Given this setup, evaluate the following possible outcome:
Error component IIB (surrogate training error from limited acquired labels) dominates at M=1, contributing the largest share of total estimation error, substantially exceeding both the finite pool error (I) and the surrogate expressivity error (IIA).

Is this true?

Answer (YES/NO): YES